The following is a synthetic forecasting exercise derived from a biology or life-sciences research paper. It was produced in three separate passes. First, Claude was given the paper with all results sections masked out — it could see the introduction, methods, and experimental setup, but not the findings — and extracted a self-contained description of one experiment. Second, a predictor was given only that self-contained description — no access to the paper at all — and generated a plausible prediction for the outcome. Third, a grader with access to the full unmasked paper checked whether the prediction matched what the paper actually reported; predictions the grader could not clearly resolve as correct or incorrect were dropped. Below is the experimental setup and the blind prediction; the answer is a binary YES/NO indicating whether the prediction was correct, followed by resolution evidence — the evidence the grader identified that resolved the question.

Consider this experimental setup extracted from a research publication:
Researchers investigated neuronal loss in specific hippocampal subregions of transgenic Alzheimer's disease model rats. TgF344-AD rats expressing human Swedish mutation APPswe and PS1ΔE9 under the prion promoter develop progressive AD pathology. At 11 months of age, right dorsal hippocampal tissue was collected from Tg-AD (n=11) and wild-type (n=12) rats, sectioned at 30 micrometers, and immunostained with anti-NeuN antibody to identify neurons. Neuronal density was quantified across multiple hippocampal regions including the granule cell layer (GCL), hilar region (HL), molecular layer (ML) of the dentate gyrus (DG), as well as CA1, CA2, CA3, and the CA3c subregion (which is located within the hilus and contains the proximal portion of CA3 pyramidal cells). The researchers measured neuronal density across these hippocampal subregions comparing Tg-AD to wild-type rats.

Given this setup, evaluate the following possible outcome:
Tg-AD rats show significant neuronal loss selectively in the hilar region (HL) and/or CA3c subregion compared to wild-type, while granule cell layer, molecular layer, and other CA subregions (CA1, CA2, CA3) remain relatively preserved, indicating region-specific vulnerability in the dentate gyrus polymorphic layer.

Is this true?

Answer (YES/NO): NO